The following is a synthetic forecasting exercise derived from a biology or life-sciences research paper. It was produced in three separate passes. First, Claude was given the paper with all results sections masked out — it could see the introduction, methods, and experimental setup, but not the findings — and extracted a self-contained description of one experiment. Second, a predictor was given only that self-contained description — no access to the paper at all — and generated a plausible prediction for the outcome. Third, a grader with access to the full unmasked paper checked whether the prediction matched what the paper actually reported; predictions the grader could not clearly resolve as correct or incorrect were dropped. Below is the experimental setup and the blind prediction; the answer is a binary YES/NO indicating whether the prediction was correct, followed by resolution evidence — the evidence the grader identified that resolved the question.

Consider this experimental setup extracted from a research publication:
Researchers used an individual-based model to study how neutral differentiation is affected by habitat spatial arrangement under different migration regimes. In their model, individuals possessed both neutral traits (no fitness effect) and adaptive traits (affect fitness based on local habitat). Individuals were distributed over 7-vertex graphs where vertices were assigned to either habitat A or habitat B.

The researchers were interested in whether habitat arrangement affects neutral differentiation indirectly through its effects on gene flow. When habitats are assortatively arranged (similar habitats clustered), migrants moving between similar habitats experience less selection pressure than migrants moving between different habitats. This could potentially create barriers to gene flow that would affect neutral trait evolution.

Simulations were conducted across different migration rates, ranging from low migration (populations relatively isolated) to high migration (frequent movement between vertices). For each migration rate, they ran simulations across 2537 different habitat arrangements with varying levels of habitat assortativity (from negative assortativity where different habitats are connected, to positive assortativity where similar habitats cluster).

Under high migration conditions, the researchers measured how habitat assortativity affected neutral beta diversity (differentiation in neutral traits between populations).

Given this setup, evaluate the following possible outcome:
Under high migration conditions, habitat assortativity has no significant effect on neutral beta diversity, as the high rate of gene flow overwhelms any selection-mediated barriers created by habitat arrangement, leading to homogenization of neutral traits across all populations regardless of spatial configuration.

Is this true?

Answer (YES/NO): NO